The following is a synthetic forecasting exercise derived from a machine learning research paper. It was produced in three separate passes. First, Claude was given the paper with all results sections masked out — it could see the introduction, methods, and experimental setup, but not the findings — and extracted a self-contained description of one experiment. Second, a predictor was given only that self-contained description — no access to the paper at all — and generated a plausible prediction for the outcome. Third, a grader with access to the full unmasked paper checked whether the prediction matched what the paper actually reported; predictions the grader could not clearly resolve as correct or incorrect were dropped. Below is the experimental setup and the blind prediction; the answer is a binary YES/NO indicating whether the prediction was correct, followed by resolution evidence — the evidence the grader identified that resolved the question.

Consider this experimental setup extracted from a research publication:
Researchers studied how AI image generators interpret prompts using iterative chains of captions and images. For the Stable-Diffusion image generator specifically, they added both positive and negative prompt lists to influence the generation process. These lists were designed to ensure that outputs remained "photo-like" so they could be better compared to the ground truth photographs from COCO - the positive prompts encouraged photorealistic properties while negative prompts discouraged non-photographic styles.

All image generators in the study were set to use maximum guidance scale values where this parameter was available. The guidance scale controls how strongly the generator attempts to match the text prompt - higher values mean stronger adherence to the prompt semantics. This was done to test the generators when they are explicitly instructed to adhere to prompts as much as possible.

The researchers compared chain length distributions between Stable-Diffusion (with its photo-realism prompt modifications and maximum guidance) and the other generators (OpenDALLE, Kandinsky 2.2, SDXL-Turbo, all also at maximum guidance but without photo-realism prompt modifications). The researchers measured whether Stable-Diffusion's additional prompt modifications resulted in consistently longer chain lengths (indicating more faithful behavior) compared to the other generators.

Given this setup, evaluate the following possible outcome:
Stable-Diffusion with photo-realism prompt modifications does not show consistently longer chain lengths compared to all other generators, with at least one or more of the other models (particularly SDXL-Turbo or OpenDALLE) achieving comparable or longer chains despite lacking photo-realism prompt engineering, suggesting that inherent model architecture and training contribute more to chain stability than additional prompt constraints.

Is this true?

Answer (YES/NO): NO